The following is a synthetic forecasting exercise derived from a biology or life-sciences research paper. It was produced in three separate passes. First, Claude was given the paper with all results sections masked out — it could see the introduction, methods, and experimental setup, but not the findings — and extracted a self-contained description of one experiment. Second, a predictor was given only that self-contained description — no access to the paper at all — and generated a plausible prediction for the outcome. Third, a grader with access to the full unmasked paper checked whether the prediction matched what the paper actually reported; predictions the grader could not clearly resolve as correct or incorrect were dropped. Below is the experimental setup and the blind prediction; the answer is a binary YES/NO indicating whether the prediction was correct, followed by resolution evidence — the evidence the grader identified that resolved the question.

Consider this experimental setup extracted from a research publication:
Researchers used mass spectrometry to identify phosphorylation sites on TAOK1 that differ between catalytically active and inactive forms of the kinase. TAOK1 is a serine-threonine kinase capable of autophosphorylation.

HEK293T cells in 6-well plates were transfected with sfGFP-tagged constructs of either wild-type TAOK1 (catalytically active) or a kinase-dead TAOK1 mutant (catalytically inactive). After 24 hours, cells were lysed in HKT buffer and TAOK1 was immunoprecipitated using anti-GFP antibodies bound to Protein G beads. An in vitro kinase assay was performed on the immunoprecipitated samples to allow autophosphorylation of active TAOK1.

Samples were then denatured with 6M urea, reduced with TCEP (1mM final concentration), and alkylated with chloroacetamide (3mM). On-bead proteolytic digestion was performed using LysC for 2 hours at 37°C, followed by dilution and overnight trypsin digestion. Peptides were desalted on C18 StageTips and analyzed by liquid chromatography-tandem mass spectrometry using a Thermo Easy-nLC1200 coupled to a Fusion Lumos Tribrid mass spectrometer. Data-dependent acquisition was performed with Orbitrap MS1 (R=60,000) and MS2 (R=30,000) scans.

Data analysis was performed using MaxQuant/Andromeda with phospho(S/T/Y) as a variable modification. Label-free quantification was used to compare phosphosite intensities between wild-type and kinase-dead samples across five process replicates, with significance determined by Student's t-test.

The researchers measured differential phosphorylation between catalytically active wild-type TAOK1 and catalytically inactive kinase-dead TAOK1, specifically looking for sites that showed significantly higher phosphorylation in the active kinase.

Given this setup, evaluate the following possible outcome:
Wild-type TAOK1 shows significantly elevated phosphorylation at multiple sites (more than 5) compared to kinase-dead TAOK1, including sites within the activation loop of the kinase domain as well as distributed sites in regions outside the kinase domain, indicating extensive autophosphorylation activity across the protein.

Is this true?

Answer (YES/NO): NO